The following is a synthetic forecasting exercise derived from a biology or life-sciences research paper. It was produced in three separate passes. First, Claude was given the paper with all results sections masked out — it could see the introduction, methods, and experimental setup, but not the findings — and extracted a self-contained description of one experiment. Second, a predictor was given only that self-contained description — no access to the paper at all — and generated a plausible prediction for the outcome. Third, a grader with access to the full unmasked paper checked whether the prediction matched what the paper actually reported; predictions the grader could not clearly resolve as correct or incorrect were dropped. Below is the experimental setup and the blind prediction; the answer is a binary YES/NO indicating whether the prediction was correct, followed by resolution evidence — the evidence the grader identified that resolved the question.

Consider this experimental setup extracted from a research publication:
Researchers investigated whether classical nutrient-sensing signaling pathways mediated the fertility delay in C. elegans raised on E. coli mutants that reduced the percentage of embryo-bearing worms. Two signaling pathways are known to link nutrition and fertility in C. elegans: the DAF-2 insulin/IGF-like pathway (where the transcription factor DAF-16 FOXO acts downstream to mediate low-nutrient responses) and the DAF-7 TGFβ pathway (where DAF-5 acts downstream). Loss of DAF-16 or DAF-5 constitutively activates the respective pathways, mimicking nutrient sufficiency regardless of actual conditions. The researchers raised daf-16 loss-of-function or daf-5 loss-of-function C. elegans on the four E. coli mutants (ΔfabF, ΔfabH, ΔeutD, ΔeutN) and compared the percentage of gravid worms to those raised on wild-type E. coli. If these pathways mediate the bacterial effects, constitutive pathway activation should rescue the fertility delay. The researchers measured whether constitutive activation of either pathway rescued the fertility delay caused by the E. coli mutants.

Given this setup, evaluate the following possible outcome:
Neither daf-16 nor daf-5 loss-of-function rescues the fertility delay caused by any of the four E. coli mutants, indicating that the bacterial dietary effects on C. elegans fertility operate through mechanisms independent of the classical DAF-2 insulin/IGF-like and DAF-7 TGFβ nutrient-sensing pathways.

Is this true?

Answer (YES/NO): YES